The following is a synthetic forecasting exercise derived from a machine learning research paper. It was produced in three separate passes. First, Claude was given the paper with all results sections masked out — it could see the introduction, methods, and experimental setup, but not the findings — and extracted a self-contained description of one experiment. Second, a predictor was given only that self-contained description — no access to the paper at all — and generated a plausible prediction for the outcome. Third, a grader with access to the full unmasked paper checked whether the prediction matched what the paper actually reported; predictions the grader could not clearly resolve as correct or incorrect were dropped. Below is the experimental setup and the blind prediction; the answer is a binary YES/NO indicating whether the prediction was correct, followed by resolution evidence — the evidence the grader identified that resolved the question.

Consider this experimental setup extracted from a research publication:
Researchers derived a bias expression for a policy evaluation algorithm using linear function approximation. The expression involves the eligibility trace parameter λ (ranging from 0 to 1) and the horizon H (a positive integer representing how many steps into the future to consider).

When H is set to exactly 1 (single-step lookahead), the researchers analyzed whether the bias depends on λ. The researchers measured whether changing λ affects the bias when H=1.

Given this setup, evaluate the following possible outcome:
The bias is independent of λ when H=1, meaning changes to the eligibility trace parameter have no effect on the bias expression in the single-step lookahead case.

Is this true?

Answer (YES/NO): YES